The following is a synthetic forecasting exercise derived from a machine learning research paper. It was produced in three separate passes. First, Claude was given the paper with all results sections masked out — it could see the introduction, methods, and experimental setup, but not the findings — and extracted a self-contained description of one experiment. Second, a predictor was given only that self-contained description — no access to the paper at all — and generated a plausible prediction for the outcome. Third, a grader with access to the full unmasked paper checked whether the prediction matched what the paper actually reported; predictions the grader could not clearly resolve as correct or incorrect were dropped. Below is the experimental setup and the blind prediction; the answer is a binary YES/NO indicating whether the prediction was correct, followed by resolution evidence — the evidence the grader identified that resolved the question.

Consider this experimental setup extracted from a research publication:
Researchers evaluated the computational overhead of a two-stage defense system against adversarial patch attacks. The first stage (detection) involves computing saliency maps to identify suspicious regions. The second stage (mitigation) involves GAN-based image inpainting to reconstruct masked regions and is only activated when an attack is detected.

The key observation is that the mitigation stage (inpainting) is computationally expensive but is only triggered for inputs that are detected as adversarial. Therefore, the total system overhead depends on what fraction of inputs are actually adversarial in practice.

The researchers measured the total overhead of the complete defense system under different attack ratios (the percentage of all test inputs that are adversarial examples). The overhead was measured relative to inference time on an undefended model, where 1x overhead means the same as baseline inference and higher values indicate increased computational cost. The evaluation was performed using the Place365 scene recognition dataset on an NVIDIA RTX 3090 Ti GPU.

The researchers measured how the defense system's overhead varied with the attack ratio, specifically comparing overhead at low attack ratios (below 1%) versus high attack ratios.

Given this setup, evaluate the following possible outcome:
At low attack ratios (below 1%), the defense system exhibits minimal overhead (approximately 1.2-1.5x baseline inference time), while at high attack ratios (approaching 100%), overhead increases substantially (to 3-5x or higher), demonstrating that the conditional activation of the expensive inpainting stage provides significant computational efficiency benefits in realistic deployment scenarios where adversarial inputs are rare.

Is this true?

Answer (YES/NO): NO